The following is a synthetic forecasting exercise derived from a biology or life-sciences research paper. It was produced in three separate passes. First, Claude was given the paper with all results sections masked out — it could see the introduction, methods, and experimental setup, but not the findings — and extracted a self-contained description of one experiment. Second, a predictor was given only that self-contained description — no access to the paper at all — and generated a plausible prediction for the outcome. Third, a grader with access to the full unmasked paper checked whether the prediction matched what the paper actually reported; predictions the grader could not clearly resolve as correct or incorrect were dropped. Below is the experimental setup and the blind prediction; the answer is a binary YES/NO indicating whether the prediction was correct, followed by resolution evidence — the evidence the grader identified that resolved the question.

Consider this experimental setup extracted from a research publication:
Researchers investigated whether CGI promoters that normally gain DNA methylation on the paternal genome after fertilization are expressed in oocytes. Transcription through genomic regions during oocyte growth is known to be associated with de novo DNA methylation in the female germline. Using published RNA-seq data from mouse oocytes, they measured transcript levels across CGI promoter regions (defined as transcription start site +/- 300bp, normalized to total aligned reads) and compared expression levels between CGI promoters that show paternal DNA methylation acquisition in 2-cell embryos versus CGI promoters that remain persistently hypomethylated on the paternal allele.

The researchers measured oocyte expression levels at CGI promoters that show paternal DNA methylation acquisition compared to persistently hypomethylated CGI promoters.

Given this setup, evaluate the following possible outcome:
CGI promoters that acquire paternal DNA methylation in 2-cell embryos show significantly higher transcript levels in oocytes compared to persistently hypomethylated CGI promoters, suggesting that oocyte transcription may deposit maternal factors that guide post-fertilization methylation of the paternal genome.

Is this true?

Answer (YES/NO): NO